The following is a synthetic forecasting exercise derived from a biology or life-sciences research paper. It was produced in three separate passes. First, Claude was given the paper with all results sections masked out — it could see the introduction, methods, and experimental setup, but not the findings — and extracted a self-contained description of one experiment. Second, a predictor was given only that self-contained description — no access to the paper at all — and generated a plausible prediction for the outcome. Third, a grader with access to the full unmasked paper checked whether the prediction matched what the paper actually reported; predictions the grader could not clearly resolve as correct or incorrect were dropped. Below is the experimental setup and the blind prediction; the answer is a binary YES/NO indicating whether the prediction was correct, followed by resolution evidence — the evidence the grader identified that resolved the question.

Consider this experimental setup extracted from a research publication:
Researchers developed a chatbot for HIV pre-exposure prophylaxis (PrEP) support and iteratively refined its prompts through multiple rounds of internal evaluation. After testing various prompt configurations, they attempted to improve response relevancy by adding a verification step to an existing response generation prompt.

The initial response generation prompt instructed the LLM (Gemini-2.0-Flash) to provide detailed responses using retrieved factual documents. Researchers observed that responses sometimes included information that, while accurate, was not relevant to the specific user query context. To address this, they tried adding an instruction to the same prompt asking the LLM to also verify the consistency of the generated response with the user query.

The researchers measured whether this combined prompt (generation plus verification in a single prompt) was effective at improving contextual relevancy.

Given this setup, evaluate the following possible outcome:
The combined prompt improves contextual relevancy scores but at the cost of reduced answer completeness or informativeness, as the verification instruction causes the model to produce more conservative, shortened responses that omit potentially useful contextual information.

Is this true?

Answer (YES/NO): NO